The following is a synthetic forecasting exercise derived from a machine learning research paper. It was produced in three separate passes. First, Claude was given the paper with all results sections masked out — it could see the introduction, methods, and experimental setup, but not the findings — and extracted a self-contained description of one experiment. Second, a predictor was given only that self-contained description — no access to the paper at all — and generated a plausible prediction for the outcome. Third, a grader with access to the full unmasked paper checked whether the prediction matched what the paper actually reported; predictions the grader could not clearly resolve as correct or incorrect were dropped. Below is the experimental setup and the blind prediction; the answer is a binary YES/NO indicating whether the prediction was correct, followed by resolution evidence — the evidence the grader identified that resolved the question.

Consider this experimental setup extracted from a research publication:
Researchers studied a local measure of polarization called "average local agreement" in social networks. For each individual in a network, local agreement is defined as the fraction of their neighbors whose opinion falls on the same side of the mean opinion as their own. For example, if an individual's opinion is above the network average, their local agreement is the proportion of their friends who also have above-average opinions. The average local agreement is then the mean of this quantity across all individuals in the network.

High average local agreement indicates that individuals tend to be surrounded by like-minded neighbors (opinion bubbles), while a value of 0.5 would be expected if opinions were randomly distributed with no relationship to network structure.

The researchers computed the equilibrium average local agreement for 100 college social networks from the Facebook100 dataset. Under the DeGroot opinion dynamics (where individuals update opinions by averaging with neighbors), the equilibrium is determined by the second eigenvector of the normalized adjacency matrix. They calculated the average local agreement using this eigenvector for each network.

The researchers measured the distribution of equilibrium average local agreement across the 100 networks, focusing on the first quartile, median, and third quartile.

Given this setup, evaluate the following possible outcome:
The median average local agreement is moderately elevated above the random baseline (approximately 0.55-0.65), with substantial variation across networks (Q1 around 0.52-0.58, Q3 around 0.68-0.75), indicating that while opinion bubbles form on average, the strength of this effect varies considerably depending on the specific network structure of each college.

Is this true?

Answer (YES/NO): NO